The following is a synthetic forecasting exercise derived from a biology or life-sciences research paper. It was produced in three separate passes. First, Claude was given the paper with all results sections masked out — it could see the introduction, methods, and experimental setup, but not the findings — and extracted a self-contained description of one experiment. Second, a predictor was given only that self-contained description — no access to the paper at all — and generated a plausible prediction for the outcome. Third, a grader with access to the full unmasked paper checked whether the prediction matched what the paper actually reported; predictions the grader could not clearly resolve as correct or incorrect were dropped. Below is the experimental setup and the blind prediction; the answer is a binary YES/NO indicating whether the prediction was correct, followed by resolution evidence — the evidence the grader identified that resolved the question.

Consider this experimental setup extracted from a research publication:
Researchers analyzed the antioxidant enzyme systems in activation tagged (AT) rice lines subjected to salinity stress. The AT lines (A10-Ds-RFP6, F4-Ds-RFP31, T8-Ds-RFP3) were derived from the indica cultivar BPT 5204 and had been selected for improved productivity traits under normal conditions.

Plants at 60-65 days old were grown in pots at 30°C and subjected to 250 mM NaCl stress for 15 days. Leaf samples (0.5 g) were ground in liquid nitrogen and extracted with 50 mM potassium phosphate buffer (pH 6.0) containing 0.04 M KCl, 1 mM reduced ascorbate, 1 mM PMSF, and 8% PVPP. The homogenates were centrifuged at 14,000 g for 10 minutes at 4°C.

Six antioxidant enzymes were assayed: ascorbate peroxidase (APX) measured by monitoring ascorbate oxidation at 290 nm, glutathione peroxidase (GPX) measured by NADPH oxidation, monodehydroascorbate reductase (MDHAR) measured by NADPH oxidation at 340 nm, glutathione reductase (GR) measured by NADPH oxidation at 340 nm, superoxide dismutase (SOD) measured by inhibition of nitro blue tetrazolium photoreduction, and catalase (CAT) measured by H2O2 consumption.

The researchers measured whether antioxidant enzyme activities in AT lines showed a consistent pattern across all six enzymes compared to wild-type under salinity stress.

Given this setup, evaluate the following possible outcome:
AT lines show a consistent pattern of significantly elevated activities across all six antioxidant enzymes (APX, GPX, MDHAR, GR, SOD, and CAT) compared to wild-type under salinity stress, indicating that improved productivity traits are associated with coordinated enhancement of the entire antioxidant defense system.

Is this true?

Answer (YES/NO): YES